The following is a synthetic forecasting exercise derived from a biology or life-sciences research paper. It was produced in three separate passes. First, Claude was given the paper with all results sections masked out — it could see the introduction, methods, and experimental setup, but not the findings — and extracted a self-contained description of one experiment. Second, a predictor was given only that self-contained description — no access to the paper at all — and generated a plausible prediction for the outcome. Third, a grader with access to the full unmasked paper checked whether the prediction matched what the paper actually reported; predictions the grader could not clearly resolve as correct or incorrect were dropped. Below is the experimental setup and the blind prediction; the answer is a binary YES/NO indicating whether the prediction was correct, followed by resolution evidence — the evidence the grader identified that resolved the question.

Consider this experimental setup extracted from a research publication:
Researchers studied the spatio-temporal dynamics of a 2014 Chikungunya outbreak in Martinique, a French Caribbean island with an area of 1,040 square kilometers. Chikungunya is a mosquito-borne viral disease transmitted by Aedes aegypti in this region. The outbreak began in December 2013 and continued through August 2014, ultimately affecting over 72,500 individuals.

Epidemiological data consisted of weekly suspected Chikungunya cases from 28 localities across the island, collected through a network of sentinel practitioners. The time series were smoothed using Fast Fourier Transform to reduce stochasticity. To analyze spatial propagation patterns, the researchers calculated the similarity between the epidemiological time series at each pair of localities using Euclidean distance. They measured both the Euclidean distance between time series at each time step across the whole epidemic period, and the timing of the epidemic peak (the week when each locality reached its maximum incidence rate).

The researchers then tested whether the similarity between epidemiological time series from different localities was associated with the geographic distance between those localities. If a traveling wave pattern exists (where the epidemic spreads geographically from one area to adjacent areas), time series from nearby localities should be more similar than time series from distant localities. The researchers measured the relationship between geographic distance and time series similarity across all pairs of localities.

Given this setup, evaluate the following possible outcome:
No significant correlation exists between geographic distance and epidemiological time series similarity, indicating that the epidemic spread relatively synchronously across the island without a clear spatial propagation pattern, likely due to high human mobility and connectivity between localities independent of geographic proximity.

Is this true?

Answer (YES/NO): NO